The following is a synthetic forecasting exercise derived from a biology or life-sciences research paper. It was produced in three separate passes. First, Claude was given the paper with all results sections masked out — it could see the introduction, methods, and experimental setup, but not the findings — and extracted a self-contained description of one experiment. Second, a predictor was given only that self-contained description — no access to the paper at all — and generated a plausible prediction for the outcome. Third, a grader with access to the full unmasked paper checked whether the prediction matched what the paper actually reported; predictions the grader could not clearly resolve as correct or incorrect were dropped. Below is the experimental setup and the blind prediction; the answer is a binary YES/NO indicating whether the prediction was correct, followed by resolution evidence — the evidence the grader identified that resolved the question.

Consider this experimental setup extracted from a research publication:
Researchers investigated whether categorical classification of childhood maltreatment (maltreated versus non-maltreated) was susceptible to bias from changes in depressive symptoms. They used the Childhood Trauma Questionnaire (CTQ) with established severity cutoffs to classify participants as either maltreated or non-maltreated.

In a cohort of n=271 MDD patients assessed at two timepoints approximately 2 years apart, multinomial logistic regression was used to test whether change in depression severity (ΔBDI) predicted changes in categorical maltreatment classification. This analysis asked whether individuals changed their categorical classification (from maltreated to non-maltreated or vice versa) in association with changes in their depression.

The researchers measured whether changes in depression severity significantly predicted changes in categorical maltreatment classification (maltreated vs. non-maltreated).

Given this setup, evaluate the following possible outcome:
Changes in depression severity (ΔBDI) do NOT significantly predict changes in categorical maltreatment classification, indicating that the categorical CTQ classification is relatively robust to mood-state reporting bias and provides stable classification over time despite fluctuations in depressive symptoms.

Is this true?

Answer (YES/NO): YES